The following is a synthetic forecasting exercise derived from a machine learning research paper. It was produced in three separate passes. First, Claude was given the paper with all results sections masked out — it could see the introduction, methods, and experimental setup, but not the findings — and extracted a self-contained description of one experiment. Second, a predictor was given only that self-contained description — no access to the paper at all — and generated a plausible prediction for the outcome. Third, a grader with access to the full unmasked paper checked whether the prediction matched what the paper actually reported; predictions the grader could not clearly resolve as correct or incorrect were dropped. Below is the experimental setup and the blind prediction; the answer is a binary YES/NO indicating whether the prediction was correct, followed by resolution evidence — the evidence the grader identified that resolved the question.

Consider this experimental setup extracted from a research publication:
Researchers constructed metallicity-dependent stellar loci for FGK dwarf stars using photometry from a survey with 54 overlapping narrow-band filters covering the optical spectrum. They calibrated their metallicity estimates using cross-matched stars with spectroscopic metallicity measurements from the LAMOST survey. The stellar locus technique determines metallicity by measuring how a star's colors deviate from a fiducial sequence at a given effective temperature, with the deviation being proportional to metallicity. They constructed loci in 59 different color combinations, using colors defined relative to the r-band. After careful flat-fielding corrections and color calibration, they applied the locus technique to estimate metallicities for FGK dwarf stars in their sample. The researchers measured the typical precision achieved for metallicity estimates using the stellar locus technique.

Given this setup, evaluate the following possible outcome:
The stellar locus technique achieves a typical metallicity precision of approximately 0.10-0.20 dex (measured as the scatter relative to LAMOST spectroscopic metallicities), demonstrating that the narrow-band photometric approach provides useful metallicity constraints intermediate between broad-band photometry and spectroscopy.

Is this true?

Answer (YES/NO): YES